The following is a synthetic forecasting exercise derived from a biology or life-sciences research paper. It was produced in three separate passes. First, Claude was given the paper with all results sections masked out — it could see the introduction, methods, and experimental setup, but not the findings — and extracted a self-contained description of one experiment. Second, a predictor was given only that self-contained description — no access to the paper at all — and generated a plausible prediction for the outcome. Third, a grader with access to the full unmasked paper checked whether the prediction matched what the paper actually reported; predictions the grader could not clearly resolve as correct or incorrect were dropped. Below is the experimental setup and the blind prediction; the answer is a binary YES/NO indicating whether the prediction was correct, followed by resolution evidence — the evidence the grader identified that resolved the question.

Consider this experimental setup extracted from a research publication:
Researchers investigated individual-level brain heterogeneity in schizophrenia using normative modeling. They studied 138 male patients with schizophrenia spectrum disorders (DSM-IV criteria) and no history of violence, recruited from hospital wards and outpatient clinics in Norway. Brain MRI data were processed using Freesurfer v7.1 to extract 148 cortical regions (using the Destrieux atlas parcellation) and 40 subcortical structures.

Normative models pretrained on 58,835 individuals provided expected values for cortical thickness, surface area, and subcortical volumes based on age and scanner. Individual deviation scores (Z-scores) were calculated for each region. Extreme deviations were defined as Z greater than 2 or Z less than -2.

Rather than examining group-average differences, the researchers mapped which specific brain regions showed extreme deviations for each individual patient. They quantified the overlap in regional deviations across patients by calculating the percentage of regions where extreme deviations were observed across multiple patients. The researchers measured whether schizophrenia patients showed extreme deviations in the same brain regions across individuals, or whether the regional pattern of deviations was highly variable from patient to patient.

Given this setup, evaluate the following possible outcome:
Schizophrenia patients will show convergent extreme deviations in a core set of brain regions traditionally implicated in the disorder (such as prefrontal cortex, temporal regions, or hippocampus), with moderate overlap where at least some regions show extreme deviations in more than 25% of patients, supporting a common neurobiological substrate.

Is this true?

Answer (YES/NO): NO